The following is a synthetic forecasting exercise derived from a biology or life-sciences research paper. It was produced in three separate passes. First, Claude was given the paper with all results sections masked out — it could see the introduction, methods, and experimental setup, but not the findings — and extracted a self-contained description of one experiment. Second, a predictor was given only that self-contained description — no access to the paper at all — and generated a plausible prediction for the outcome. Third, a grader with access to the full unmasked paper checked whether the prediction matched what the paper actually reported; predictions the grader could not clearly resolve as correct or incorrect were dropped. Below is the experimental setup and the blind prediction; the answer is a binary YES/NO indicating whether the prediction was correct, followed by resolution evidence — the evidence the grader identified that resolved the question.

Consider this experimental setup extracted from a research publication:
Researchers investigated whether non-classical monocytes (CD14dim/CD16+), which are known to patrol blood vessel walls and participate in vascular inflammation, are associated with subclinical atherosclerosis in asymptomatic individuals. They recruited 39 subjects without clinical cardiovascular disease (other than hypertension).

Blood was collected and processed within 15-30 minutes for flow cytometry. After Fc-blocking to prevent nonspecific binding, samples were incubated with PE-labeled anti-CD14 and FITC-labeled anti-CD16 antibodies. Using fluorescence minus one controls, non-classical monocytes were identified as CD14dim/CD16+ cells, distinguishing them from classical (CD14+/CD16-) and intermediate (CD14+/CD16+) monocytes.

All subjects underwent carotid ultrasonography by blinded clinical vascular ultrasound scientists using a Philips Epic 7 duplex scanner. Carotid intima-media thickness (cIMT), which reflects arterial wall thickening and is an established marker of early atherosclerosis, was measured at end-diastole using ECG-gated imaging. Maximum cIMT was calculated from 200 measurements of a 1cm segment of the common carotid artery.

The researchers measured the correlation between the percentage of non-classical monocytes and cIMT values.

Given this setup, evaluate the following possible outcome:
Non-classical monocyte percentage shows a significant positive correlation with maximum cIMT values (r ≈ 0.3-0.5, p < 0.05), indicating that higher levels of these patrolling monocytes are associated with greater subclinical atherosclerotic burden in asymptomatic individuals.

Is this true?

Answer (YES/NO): NO